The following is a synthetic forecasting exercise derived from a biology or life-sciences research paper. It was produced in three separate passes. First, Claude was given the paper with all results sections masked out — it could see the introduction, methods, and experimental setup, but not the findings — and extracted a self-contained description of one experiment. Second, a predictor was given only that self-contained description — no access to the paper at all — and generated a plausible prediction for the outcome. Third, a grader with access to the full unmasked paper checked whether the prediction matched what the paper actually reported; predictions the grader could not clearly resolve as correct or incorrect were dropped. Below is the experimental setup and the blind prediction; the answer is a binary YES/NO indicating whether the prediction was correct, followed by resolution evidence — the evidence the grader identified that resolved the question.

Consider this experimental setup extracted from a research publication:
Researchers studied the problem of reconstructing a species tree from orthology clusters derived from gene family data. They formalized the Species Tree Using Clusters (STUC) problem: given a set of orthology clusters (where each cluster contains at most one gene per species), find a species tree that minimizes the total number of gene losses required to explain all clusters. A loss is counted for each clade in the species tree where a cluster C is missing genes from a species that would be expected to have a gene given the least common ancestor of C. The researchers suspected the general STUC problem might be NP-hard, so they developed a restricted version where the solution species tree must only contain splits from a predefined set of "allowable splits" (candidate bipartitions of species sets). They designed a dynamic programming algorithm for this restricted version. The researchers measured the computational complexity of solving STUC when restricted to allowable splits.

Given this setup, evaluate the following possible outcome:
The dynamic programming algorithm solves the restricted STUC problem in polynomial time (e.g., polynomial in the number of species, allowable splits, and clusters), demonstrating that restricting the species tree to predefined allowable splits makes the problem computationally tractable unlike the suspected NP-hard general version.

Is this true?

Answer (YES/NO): YES